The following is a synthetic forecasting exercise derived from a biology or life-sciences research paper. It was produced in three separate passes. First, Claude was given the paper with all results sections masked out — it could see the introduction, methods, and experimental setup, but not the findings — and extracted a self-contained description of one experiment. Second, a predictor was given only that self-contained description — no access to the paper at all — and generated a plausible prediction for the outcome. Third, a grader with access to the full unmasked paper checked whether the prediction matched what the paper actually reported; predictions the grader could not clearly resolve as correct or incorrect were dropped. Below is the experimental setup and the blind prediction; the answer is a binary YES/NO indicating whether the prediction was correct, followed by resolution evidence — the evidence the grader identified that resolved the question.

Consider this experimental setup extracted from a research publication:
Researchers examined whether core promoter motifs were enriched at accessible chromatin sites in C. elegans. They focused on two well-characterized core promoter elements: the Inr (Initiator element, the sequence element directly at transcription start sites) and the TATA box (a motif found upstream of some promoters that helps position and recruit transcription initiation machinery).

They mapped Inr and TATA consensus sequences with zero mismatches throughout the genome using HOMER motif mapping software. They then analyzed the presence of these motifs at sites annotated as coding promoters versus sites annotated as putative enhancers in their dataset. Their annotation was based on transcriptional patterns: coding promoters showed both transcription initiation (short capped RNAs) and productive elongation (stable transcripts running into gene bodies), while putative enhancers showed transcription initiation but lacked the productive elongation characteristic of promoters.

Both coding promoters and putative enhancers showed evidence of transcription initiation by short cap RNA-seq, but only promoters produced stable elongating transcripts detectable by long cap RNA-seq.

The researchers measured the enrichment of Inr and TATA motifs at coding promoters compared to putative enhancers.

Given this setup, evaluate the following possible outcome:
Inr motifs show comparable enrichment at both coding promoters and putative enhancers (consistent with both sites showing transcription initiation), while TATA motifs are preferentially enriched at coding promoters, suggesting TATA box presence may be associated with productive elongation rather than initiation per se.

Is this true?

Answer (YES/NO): YES